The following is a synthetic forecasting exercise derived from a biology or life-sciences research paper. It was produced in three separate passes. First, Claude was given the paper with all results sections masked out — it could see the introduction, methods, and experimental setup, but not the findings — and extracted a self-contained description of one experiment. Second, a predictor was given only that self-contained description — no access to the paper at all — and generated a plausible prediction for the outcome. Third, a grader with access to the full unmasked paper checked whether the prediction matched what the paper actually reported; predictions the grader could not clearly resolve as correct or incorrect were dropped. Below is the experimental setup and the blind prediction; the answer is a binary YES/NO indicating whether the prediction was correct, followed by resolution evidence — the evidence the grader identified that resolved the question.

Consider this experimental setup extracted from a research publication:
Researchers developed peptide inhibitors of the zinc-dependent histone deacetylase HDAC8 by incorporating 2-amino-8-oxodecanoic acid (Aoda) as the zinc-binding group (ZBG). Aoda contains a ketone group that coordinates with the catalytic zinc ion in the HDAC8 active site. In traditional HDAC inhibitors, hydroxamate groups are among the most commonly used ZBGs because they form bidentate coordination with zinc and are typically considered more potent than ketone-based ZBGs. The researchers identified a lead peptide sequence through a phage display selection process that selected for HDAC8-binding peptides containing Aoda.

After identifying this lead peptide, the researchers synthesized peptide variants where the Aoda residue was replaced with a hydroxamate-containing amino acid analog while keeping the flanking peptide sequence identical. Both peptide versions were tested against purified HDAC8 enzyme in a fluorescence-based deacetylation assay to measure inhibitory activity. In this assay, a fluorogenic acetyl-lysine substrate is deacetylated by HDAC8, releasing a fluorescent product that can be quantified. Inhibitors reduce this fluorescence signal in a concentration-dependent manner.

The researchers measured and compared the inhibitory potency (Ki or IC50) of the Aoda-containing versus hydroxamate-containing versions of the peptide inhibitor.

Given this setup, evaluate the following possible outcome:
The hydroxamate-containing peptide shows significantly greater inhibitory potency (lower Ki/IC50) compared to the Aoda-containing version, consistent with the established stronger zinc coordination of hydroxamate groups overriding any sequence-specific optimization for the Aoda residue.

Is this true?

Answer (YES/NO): YES